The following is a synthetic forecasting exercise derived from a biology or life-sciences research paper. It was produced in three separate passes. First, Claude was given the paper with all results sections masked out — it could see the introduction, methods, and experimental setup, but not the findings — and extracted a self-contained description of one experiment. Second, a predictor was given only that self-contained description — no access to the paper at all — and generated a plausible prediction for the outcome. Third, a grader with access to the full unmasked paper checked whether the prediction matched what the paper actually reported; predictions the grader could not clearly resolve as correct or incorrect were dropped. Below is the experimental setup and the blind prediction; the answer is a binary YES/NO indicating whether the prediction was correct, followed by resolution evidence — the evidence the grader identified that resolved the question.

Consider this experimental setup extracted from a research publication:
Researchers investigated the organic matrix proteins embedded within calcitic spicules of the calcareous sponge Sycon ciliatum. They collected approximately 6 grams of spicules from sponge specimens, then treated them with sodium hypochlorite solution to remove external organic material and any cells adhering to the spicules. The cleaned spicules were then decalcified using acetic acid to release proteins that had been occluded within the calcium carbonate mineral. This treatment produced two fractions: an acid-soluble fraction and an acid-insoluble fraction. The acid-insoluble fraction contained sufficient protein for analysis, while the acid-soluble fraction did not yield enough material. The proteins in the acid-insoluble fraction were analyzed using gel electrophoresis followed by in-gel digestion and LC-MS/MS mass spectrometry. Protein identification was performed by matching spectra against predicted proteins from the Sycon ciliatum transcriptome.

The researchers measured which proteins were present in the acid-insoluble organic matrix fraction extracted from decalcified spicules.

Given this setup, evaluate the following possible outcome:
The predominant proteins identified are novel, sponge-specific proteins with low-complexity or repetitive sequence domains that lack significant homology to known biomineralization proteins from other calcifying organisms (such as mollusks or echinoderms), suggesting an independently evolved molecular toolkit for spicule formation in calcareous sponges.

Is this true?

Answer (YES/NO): NO